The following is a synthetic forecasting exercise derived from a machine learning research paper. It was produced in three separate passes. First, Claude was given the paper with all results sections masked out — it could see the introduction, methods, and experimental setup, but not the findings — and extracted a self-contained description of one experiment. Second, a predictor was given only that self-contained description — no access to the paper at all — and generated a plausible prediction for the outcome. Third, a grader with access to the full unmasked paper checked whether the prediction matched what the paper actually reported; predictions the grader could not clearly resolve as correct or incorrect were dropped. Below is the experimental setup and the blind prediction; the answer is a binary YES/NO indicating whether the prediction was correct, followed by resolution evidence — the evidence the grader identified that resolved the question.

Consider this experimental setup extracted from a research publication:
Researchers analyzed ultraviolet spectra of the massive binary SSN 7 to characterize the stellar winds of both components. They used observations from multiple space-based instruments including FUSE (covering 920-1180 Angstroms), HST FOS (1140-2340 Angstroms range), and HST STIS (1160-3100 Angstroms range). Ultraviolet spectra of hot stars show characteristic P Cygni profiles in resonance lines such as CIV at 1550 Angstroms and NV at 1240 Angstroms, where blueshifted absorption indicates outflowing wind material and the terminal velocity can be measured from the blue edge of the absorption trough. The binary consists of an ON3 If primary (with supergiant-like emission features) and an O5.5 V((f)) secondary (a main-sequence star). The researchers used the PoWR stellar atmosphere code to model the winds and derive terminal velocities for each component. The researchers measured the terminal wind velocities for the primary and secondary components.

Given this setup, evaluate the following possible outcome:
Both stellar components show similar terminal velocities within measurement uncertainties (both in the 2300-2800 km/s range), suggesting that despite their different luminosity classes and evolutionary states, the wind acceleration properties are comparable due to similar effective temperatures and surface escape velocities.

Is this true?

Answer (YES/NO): YES